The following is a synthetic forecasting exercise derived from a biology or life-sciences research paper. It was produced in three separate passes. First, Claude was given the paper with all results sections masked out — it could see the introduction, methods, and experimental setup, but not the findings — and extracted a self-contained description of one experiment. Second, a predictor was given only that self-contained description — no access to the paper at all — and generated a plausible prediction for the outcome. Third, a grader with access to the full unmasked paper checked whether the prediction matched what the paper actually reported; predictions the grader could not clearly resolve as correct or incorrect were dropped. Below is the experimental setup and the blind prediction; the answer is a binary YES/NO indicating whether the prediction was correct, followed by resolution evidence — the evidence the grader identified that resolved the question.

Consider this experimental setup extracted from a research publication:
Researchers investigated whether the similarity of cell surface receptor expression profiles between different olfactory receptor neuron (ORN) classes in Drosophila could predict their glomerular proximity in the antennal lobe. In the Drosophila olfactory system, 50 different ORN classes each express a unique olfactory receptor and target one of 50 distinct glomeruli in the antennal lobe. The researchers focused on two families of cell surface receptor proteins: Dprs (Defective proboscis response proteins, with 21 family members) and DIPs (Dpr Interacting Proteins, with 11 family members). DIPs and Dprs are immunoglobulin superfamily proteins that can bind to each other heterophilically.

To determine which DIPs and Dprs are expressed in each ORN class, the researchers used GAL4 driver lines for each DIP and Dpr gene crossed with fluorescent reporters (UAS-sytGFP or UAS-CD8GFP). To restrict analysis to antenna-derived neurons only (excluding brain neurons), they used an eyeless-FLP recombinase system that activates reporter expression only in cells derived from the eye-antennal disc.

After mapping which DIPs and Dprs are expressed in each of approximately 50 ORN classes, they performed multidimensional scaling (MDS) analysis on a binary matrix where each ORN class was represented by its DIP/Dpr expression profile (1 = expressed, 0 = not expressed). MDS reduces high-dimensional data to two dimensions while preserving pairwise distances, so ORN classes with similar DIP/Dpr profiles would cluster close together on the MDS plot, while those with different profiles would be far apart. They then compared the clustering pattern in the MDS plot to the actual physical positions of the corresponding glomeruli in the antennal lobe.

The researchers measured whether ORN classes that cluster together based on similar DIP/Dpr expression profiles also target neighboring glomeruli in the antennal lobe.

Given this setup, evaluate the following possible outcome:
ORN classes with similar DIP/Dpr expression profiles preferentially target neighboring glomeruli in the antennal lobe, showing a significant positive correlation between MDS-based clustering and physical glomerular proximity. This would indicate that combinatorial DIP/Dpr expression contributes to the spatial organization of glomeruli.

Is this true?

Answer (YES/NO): NO